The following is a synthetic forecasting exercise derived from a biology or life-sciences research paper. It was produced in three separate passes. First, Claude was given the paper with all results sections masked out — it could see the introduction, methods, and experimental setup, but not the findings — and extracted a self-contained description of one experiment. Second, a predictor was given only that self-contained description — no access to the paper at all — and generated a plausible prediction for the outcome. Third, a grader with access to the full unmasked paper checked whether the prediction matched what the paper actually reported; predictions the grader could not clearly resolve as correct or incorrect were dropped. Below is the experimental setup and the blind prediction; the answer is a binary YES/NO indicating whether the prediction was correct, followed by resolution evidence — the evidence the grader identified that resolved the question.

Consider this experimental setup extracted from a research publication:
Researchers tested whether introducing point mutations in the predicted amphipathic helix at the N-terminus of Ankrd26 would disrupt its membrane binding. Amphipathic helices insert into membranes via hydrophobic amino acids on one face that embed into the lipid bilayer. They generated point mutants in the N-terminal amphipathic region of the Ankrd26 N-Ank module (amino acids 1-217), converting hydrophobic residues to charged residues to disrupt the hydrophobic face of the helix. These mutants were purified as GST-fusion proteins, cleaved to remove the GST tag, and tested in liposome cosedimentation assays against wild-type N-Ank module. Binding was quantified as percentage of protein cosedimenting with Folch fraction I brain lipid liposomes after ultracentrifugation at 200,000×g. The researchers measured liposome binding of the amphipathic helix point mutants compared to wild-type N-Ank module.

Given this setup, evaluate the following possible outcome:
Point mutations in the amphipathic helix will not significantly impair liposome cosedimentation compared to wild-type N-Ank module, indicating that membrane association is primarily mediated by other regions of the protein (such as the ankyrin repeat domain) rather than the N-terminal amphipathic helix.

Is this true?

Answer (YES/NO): NO